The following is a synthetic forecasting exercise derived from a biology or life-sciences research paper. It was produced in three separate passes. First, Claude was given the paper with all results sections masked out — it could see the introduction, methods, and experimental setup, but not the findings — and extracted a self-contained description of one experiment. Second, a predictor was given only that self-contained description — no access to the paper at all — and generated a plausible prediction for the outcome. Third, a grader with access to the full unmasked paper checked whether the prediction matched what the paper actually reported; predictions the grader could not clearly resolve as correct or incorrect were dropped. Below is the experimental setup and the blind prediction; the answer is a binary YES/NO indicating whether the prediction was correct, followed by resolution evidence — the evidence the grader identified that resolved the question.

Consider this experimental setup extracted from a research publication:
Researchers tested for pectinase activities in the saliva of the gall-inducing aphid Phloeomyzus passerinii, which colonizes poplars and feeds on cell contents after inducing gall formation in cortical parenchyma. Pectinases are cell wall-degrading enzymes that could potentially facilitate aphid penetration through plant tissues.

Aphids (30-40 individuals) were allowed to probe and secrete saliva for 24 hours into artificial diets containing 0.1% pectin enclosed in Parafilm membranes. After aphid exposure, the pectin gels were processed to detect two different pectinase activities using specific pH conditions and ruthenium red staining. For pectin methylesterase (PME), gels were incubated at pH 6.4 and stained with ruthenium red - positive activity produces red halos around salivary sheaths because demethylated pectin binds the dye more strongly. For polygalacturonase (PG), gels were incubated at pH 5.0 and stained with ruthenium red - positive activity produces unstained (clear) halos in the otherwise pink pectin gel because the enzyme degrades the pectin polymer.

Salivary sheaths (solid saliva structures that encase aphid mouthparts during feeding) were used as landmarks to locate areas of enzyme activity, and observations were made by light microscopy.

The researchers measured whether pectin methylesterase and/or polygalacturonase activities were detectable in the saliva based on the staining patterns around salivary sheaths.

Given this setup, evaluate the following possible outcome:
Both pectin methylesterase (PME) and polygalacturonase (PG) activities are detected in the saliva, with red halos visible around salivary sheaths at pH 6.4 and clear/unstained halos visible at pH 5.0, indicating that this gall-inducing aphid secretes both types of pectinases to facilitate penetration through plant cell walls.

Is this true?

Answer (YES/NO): NO